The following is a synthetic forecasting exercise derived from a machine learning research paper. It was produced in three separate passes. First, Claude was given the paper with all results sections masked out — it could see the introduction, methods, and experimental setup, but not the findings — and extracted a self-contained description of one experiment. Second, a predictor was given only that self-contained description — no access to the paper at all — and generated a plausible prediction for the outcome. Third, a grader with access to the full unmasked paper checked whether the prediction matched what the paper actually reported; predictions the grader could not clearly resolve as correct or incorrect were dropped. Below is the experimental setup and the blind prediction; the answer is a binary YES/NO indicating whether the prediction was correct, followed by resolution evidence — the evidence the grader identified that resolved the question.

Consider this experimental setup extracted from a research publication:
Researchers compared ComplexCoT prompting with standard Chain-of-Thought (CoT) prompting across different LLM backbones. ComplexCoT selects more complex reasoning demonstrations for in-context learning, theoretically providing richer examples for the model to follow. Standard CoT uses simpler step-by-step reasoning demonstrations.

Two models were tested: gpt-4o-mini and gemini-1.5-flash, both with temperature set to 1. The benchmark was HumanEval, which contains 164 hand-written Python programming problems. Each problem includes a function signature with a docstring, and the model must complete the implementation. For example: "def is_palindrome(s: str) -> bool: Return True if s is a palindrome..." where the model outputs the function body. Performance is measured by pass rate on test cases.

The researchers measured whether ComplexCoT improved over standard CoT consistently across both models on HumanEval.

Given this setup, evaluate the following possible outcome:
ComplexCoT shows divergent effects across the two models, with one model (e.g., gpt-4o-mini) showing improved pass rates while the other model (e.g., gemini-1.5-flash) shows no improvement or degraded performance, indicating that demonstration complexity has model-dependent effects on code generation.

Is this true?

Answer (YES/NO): YES